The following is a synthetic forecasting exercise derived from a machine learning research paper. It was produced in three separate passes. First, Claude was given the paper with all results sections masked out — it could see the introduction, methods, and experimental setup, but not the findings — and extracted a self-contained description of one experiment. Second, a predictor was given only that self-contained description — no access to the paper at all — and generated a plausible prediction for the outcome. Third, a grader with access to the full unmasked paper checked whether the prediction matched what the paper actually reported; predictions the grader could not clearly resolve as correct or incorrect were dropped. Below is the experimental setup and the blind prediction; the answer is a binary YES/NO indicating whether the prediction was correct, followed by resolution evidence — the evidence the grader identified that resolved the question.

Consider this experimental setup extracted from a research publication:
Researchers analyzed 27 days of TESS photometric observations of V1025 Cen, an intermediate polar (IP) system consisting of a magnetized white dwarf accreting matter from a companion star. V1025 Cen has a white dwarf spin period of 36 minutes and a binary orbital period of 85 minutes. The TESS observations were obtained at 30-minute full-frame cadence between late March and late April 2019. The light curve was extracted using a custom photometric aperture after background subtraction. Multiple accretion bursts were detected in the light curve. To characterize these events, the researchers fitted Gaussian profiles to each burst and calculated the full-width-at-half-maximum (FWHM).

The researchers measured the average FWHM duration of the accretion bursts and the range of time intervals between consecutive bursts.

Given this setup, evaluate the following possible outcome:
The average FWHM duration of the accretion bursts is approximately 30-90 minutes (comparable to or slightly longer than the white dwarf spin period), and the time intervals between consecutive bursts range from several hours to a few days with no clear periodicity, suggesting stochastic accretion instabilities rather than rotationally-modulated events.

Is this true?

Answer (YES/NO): NO